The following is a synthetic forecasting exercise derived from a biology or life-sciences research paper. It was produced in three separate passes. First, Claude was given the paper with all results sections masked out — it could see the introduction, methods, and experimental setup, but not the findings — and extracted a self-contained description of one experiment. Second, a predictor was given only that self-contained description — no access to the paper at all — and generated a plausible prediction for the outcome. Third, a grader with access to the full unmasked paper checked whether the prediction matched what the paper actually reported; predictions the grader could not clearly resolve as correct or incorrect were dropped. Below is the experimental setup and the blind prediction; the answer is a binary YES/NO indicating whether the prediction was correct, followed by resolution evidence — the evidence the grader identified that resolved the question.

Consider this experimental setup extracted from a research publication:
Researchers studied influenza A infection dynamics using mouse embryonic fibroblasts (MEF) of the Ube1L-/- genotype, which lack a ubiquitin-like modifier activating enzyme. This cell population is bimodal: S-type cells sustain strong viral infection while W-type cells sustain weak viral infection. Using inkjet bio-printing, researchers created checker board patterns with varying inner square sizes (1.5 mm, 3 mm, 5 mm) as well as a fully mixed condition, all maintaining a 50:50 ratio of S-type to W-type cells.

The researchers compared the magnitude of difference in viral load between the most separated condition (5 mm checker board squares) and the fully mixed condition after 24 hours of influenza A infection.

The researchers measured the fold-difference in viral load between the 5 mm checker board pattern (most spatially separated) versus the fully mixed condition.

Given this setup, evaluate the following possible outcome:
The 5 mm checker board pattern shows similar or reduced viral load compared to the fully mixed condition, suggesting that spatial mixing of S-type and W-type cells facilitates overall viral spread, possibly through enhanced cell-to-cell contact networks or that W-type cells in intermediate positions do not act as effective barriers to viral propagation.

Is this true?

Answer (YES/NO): NO